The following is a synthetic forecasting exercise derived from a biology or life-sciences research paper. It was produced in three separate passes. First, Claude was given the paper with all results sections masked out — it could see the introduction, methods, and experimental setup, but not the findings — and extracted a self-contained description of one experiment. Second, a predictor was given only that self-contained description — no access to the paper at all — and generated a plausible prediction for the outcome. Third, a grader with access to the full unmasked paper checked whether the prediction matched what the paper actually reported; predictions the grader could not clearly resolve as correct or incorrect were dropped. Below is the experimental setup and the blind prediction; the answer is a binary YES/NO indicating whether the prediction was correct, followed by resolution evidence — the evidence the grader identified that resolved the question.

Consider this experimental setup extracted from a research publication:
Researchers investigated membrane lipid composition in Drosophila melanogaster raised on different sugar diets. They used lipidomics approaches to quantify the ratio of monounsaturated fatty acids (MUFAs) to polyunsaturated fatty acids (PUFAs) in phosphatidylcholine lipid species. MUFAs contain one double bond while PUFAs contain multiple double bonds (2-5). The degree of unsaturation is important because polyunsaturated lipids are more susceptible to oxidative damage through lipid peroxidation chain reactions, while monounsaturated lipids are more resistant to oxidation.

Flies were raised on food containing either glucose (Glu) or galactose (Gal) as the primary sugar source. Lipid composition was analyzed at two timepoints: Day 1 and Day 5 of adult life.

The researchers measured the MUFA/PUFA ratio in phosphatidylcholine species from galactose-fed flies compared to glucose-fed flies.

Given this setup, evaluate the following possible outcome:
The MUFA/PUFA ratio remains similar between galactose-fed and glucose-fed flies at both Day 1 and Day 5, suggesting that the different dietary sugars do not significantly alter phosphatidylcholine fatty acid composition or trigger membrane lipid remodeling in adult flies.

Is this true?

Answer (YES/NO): NO